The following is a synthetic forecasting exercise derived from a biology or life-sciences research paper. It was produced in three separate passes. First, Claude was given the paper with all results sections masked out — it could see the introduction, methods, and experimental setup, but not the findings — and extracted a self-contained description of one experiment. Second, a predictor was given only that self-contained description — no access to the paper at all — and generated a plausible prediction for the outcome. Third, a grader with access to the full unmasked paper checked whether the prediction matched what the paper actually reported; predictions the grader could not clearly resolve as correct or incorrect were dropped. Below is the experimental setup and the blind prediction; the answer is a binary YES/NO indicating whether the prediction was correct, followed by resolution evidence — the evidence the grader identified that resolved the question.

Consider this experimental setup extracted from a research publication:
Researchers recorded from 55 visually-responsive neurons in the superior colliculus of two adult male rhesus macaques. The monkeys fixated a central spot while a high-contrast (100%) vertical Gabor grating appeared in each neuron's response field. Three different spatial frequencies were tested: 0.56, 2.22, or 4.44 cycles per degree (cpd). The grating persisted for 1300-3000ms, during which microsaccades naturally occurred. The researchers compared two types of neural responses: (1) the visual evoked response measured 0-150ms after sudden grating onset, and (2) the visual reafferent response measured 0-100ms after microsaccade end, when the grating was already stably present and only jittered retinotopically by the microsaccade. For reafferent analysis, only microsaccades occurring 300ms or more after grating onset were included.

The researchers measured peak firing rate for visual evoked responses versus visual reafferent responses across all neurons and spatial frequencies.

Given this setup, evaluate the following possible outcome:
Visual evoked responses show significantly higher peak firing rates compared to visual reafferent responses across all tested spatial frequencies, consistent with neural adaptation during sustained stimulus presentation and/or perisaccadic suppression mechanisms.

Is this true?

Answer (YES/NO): YES